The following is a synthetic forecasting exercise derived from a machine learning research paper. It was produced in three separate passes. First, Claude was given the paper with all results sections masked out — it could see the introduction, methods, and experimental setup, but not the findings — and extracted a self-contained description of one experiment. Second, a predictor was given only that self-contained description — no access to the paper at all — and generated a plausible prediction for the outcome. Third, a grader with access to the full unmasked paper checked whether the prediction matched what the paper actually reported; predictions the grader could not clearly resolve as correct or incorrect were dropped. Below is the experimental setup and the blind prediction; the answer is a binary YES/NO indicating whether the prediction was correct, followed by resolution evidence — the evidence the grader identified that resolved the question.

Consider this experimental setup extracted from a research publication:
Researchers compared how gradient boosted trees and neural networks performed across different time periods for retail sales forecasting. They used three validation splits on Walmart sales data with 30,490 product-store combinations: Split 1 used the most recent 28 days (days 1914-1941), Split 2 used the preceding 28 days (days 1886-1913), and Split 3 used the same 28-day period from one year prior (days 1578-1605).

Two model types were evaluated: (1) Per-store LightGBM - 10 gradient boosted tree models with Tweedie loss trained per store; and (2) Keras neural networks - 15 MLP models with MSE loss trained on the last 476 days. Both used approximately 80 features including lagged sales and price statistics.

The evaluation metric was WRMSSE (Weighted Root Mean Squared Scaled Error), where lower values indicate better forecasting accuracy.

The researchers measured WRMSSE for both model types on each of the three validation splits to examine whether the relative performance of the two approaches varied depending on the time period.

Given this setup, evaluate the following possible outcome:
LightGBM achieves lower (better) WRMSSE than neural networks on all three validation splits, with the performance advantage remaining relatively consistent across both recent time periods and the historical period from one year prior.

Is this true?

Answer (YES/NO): NO